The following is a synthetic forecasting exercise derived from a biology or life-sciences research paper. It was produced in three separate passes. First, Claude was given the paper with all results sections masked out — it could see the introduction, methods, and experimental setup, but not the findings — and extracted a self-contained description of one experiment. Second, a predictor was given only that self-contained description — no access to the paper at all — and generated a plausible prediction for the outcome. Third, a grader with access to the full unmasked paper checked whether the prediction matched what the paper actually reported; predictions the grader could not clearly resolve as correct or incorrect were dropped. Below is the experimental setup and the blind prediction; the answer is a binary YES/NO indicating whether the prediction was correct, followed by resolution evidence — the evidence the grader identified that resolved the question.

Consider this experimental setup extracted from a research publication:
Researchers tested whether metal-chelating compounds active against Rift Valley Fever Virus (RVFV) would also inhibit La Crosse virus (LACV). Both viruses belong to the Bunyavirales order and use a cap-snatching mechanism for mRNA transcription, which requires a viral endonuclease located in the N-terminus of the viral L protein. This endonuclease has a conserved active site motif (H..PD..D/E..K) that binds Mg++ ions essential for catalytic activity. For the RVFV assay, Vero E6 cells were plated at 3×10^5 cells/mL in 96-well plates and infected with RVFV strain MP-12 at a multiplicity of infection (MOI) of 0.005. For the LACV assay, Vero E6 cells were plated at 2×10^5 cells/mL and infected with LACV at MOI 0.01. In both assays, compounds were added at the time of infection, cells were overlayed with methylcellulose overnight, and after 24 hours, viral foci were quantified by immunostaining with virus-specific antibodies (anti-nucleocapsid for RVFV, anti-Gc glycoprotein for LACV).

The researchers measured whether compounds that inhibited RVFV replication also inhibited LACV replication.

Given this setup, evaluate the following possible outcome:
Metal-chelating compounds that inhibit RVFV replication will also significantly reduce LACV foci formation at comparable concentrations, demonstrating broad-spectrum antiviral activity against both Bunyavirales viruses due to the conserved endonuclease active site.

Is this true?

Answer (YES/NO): YES